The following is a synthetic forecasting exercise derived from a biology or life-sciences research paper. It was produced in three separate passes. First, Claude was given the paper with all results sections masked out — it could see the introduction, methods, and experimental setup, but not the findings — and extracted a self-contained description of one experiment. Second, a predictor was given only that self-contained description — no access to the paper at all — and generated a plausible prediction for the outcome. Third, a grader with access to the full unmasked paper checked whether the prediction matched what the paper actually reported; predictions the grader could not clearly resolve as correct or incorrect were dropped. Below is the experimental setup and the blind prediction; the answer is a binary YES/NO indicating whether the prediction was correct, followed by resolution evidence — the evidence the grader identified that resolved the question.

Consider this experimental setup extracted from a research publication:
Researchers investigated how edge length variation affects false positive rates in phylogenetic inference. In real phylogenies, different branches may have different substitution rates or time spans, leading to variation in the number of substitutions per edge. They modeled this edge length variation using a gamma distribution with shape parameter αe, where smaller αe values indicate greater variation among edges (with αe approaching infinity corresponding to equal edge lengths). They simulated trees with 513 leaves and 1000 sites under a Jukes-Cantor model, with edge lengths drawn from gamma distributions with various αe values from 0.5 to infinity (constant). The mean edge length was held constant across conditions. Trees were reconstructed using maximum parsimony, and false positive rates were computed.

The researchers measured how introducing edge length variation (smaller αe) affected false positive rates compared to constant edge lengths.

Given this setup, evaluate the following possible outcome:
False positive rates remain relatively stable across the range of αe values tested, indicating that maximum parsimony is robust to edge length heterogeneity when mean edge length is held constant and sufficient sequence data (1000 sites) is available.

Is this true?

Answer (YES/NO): NO